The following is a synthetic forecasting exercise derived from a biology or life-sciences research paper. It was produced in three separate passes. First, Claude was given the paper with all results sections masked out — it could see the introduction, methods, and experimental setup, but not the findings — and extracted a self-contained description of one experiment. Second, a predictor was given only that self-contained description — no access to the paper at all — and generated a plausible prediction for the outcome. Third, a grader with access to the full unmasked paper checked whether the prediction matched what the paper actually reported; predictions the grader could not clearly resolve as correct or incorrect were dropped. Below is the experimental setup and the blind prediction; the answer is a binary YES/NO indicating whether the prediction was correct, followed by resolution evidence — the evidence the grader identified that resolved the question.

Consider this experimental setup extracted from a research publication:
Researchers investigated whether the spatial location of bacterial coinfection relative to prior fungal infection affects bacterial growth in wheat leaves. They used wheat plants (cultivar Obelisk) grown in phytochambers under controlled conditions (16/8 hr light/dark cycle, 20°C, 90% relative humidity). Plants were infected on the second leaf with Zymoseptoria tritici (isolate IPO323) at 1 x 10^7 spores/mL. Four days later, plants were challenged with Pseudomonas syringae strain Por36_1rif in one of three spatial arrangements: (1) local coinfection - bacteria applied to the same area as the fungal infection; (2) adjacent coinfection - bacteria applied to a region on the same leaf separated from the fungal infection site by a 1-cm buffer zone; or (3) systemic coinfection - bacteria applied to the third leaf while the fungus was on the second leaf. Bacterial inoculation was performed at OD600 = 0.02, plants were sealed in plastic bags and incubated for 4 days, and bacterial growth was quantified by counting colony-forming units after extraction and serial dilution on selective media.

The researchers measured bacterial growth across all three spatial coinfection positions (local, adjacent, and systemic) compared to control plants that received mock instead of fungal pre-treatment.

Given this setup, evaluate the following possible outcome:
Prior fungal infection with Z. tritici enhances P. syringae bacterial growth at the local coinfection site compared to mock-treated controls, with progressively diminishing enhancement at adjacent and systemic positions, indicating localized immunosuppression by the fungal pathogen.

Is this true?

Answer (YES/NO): NO